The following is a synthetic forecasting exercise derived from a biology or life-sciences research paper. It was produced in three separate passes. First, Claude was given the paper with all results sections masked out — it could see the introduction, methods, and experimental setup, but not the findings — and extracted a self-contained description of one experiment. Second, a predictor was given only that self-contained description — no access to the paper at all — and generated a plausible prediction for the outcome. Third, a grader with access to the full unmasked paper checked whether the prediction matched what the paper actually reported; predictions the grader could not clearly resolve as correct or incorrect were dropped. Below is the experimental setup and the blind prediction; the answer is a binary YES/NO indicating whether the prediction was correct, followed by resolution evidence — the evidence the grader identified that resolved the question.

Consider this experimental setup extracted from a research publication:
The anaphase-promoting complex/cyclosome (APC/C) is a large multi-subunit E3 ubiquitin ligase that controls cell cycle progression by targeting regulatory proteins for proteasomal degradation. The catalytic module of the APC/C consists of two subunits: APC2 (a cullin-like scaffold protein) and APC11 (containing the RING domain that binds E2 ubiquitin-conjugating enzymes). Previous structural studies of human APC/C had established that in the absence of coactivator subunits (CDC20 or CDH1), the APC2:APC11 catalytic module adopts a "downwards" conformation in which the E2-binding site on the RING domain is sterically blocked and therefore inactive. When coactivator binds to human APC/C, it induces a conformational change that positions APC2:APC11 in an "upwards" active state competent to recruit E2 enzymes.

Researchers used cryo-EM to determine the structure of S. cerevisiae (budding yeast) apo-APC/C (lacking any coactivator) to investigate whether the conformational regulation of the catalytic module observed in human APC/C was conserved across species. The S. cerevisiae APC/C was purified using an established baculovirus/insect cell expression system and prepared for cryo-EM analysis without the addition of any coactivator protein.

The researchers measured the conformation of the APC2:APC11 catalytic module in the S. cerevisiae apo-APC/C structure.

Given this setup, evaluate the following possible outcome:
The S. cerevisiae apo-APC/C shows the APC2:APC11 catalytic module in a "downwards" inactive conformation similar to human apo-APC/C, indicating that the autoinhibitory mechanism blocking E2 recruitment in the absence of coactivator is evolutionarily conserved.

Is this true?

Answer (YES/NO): NO